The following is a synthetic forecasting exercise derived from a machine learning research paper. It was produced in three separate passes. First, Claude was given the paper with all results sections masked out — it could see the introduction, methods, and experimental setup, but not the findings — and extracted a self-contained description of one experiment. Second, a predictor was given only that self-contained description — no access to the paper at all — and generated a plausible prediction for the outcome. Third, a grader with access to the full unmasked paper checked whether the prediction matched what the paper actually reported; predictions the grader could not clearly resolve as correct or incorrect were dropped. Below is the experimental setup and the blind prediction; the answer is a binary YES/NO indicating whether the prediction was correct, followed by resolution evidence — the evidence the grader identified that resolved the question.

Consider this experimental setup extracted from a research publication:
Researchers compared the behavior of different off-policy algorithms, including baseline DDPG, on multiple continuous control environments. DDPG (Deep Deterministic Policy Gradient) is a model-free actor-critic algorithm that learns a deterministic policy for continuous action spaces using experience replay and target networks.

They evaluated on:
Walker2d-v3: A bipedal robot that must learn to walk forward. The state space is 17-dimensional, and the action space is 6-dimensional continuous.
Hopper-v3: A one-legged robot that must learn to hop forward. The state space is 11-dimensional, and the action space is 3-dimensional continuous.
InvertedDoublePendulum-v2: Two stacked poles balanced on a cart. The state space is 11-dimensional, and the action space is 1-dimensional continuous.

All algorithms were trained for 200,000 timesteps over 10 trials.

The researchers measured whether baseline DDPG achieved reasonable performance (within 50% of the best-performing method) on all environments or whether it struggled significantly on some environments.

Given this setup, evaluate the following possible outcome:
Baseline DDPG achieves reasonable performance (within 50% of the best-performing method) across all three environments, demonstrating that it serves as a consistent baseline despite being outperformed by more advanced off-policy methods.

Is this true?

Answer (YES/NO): NO